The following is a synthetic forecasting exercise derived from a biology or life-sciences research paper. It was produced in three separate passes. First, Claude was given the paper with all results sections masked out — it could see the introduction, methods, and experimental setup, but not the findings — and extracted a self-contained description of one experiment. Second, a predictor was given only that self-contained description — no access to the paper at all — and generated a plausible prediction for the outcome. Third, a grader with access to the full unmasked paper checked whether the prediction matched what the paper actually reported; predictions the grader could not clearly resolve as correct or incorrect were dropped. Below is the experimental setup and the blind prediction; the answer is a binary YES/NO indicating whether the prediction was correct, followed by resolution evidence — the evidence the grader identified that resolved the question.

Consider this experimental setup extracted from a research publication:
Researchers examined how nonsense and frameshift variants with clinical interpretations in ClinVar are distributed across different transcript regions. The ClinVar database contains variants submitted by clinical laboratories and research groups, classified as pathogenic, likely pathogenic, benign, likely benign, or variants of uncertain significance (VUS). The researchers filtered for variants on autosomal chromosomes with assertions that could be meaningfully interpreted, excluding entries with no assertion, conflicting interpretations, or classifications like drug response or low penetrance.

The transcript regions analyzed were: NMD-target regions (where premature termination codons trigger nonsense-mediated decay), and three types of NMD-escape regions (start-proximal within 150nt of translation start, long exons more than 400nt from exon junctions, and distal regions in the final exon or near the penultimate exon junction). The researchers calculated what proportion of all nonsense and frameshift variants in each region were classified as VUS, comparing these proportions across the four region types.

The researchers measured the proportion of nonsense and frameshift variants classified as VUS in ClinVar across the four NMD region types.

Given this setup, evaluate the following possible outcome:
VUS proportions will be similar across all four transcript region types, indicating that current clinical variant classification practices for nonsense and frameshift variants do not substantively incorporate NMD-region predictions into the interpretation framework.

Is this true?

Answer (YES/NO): NO